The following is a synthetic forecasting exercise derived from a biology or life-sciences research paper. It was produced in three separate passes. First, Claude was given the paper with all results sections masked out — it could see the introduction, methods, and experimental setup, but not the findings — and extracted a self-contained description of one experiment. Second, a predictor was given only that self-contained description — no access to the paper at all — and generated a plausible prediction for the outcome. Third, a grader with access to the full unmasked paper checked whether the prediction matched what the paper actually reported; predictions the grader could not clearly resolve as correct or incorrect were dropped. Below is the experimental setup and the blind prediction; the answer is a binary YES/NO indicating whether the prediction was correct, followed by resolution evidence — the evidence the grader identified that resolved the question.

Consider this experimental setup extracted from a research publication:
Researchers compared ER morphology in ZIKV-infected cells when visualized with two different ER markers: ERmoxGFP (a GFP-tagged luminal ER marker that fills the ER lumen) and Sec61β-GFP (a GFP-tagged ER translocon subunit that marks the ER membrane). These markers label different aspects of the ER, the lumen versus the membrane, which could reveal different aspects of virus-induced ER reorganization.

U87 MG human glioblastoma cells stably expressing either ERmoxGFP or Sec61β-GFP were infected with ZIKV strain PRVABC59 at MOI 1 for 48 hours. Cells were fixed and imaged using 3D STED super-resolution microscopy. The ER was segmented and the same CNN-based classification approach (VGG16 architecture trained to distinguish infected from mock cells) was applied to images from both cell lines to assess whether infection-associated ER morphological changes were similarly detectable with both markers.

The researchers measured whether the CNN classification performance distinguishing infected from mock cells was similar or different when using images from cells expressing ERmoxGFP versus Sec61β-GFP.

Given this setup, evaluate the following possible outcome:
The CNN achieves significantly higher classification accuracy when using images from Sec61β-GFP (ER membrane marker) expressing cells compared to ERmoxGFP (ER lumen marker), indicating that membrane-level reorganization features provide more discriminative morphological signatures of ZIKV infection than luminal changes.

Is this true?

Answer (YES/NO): NO